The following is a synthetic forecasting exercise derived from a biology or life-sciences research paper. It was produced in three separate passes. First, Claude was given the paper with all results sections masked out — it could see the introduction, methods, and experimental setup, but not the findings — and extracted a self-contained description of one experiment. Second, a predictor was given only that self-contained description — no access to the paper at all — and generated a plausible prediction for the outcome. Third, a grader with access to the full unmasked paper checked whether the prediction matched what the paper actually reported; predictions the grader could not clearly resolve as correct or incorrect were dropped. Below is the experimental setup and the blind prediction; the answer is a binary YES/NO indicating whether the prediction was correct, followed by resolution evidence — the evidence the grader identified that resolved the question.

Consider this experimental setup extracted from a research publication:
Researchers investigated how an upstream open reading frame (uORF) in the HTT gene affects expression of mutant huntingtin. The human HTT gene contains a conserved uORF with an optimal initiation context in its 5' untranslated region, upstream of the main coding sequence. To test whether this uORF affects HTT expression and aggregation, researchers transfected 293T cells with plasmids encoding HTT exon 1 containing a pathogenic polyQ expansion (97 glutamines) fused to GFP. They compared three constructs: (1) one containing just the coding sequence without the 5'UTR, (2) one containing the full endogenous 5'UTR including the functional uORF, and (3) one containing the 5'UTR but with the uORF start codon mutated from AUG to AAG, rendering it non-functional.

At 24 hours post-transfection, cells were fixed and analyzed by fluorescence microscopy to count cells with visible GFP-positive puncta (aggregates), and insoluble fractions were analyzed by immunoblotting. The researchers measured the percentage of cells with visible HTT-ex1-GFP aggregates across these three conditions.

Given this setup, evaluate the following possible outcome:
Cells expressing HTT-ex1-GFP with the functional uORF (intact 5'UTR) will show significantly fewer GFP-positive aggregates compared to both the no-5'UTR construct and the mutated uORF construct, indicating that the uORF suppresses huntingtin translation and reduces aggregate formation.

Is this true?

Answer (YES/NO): YES